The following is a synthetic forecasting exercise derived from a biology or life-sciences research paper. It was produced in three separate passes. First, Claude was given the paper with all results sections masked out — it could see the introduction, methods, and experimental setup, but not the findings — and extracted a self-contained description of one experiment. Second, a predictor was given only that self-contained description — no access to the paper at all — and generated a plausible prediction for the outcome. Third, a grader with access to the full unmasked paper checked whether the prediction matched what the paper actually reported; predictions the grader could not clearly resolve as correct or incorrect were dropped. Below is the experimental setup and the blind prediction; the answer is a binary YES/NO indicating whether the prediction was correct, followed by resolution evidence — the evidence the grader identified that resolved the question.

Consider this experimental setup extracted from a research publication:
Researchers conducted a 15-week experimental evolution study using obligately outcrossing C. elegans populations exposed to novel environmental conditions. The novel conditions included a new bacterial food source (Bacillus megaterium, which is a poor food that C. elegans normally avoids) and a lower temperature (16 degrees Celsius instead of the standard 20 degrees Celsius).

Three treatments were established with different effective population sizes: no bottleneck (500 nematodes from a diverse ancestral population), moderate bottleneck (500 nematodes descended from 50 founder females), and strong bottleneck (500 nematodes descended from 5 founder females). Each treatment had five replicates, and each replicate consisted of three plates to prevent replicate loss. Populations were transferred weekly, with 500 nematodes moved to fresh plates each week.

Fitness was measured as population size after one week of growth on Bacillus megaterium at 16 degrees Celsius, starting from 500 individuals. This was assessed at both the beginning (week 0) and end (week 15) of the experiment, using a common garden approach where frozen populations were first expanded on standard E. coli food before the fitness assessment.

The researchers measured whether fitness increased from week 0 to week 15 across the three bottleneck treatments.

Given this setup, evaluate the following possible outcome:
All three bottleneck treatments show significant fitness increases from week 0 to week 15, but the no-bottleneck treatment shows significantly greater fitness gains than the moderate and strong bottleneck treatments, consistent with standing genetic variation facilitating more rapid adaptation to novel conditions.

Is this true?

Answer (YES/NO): NO